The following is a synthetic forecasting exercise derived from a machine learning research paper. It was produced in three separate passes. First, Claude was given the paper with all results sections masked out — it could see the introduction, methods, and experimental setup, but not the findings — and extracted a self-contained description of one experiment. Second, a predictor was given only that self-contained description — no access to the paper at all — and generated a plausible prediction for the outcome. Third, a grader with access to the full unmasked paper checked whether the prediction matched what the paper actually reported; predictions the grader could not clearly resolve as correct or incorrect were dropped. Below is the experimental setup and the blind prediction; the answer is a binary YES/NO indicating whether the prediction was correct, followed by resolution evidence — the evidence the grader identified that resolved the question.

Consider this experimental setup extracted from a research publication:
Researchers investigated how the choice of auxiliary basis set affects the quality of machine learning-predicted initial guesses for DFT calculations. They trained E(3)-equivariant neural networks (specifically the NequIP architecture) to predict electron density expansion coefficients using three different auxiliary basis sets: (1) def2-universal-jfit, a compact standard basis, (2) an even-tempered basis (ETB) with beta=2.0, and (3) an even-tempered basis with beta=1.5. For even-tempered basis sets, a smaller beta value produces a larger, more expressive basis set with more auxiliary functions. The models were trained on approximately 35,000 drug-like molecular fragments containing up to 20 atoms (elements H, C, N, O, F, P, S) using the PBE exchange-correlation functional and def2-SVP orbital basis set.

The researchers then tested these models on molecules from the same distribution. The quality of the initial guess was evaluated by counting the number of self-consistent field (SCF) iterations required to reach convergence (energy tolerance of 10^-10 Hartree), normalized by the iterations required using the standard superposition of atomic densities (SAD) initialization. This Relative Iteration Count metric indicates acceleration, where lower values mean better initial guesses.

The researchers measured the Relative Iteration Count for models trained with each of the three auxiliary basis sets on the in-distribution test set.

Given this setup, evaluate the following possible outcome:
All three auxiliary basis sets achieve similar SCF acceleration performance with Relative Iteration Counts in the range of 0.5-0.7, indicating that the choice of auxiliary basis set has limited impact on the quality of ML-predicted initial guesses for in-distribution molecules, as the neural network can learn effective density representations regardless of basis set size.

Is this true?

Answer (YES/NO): NO